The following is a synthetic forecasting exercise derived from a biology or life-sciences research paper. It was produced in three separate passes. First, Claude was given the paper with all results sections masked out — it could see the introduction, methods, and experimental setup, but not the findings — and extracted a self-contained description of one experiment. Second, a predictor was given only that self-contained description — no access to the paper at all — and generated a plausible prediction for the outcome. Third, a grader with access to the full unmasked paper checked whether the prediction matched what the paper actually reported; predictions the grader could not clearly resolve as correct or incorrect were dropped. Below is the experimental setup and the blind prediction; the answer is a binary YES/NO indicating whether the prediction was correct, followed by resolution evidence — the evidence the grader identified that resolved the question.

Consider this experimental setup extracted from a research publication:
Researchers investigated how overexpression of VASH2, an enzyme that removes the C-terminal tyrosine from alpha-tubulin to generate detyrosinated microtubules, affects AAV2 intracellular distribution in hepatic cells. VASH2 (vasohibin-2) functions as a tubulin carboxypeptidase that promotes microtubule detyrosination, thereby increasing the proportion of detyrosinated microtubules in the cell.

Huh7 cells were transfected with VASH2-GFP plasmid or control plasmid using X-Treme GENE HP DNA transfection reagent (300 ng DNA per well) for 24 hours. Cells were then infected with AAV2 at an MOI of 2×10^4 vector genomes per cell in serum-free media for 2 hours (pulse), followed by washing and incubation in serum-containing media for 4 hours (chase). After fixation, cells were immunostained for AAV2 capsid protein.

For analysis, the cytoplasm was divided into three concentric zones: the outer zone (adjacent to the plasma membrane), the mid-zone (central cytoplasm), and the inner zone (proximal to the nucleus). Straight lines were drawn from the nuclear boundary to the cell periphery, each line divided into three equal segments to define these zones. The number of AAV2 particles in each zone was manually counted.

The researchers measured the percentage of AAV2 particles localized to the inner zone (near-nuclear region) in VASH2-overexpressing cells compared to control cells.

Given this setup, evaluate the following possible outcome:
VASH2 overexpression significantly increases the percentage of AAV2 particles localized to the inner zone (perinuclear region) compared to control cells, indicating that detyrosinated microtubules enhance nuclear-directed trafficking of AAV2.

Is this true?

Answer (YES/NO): NO